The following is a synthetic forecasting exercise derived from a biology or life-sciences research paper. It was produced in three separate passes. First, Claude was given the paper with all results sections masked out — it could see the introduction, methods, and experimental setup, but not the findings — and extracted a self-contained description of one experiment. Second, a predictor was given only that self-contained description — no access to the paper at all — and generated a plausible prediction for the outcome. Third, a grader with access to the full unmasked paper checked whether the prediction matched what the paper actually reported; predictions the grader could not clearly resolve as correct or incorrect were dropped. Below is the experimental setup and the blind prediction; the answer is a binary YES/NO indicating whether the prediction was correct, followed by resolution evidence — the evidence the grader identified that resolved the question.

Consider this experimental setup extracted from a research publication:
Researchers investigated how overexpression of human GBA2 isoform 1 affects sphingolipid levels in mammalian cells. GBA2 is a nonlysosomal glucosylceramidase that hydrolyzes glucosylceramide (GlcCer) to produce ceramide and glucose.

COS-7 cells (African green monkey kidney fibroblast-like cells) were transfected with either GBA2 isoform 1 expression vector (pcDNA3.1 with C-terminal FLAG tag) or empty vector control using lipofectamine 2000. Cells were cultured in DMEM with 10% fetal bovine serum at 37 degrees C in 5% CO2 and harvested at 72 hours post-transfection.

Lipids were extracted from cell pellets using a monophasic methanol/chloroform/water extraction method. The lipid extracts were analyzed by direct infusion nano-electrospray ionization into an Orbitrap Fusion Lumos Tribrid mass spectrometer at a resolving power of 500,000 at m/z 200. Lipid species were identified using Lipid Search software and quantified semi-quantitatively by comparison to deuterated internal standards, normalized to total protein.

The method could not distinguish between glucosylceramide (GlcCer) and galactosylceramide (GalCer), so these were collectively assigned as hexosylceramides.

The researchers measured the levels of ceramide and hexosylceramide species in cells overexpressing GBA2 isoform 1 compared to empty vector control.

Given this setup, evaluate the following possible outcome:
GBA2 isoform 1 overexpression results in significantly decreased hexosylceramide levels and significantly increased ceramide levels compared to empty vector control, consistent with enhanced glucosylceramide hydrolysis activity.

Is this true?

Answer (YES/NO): NO